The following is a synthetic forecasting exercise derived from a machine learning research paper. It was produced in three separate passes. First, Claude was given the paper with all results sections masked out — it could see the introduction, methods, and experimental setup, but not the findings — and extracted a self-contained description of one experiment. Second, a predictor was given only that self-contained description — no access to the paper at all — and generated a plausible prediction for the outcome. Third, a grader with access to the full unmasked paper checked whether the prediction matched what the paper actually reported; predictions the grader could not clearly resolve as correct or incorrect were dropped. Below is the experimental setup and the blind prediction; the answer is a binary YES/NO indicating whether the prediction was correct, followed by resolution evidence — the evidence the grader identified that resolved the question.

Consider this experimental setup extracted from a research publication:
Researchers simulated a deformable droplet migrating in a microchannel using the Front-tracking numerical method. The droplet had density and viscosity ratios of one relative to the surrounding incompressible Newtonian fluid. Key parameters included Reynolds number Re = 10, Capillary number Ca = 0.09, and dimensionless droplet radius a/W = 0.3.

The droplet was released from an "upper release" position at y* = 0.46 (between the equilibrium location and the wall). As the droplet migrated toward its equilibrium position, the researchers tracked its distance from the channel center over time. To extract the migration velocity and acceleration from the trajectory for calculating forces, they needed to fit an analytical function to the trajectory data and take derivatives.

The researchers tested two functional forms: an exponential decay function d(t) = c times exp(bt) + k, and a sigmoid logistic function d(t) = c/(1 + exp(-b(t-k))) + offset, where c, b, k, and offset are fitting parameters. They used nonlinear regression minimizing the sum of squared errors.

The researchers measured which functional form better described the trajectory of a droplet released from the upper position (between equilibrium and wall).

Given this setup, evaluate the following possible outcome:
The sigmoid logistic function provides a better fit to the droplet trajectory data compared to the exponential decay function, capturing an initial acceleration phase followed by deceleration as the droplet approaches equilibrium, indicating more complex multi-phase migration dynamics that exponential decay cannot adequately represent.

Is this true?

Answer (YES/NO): NO